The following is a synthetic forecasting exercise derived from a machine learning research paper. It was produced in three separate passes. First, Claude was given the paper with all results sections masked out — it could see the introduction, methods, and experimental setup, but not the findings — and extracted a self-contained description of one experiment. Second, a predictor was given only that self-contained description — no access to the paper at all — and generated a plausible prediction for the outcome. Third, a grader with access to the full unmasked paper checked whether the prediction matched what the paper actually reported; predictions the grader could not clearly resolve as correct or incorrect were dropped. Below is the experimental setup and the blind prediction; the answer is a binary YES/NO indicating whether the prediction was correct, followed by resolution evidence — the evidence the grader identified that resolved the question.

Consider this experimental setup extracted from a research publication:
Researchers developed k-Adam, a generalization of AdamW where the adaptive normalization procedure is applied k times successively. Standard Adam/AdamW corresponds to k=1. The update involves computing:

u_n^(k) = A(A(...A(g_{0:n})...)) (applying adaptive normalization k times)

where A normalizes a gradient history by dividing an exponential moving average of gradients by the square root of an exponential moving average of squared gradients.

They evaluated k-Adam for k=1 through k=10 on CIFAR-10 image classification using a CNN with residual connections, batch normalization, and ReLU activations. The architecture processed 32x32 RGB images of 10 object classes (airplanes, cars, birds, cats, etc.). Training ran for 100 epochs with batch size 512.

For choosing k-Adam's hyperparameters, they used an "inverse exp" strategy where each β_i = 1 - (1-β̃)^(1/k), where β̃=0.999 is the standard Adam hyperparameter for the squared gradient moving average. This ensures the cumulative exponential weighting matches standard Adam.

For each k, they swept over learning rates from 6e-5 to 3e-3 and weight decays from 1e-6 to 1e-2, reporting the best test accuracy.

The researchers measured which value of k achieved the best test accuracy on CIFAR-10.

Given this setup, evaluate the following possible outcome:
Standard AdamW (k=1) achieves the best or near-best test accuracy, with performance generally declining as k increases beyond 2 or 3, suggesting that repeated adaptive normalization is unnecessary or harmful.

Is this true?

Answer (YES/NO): NO